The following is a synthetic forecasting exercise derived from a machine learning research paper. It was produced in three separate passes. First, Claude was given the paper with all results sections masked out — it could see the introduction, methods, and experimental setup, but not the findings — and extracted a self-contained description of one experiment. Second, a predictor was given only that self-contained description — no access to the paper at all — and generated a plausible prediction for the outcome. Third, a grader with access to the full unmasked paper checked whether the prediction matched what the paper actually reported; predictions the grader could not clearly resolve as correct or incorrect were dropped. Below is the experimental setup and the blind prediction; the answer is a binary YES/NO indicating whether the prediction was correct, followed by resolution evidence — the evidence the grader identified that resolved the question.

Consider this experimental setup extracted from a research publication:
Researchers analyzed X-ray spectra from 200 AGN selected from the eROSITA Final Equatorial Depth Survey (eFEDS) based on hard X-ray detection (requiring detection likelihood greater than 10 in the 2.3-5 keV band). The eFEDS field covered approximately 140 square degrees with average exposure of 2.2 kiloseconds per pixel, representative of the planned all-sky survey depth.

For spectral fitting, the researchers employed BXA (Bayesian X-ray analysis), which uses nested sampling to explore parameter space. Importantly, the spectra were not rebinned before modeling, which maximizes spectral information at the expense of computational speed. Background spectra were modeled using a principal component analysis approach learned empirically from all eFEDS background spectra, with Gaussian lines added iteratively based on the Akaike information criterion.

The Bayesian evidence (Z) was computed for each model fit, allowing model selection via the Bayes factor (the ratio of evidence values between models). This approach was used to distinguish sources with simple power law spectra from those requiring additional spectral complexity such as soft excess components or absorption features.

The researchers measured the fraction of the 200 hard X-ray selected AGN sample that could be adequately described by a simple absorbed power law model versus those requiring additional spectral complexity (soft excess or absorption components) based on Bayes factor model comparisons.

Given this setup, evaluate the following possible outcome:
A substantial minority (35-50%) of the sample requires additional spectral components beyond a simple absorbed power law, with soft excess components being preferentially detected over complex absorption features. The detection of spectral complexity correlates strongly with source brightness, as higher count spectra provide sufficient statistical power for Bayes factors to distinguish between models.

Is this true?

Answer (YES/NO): NO